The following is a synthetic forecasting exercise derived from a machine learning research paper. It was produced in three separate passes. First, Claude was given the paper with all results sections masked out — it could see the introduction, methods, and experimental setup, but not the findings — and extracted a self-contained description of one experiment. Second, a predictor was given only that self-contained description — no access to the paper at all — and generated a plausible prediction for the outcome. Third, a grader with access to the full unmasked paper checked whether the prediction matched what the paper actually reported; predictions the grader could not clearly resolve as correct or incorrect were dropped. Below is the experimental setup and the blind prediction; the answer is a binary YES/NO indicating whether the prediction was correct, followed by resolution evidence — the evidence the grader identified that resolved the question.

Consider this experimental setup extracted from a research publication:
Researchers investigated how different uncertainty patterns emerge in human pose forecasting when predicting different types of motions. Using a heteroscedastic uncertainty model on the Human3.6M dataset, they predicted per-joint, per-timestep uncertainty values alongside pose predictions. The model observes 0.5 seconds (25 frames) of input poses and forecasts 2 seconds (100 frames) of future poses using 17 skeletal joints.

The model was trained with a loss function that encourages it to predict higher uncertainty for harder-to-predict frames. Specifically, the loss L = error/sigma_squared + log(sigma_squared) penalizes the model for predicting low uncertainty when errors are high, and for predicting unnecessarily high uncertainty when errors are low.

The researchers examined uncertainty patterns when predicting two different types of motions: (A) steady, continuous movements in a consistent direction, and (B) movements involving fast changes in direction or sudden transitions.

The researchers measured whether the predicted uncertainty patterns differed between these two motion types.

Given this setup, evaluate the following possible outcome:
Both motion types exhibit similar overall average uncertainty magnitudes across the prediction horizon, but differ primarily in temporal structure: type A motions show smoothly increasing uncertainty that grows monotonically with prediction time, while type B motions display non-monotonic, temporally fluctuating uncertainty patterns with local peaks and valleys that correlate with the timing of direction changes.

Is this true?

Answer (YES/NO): NO